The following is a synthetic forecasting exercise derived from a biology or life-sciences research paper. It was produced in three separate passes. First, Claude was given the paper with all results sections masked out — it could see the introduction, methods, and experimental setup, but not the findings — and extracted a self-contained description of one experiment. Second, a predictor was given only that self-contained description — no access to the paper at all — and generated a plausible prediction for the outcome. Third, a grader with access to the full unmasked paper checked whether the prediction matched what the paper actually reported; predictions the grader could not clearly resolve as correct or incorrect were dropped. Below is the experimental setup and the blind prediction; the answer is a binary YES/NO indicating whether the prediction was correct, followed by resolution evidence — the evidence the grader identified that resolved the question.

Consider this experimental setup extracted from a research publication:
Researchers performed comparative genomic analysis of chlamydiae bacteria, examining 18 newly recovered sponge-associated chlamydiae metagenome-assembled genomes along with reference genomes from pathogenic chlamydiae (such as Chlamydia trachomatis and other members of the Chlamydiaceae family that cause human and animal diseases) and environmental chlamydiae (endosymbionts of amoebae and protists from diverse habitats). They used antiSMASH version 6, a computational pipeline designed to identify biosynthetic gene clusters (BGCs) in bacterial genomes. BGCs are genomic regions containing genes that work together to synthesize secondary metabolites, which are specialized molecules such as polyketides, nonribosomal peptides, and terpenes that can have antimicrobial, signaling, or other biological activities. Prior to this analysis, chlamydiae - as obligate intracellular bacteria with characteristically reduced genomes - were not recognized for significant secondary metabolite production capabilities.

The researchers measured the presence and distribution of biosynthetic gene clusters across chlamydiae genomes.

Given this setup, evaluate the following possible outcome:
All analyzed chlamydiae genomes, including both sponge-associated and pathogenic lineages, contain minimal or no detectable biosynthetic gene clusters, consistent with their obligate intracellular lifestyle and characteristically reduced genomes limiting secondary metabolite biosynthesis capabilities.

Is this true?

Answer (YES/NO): NO